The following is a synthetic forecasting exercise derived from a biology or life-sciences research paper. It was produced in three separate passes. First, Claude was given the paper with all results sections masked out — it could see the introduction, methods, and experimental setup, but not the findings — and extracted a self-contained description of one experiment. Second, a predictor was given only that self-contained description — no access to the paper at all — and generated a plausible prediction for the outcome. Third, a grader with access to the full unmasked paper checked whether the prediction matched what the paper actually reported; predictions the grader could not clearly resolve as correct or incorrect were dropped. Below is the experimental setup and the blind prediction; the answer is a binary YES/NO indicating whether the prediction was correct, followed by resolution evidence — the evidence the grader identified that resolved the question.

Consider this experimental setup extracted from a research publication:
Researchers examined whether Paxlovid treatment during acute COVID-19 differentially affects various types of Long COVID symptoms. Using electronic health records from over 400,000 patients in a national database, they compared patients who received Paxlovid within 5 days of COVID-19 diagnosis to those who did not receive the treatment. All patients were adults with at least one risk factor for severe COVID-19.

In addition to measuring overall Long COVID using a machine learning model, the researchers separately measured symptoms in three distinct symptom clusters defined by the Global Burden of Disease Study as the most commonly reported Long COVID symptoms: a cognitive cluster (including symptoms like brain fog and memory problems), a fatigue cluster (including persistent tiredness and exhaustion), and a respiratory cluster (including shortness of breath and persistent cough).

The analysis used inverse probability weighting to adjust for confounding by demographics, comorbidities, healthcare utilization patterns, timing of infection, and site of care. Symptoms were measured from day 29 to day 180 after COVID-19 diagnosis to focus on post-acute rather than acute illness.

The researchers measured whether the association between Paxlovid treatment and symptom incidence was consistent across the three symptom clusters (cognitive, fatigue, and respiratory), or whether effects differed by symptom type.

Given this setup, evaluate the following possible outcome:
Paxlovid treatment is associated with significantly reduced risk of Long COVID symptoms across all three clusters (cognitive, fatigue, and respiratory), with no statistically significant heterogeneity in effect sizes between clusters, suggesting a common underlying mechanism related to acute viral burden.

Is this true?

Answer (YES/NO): NO